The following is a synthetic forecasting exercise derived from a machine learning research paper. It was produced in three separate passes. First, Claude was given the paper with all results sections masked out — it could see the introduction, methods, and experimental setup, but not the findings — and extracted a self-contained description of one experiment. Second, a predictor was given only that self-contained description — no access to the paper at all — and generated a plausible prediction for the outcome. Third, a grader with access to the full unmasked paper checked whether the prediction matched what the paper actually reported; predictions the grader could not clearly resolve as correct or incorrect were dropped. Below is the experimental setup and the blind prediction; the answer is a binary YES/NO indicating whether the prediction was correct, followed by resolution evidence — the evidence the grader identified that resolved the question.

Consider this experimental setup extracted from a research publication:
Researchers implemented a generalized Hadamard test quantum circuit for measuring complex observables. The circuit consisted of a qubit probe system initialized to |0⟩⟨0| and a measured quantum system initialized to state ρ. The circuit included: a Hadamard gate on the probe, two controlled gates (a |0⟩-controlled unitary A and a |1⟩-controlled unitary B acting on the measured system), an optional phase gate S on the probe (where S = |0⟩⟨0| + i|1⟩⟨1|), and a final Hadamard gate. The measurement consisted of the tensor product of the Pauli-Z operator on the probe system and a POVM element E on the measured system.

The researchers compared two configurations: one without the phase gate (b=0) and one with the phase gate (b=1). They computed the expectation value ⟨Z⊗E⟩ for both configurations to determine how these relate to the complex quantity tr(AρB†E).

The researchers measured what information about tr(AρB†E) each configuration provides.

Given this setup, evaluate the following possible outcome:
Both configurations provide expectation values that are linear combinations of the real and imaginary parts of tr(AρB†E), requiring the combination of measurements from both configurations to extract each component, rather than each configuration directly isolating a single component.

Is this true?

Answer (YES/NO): NO